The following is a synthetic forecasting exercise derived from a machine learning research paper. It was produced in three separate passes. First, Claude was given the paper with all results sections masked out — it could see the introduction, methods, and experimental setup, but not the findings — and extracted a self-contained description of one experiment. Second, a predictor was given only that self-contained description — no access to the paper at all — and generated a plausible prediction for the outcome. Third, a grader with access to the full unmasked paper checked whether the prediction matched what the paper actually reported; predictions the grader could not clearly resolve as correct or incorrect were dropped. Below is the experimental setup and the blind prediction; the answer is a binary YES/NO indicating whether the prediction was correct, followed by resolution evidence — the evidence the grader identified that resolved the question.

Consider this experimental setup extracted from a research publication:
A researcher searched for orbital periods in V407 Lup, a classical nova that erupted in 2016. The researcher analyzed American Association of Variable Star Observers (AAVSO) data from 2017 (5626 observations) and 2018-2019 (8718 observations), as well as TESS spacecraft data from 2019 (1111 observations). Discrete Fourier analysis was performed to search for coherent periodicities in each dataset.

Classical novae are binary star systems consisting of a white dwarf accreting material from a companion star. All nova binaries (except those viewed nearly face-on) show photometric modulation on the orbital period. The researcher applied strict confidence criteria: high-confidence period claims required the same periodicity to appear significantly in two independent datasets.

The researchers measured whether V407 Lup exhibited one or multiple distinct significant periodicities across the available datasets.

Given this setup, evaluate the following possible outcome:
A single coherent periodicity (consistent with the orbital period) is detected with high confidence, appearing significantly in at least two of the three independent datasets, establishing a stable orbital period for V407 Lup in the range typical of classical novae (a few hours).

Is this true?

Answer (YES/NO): NO